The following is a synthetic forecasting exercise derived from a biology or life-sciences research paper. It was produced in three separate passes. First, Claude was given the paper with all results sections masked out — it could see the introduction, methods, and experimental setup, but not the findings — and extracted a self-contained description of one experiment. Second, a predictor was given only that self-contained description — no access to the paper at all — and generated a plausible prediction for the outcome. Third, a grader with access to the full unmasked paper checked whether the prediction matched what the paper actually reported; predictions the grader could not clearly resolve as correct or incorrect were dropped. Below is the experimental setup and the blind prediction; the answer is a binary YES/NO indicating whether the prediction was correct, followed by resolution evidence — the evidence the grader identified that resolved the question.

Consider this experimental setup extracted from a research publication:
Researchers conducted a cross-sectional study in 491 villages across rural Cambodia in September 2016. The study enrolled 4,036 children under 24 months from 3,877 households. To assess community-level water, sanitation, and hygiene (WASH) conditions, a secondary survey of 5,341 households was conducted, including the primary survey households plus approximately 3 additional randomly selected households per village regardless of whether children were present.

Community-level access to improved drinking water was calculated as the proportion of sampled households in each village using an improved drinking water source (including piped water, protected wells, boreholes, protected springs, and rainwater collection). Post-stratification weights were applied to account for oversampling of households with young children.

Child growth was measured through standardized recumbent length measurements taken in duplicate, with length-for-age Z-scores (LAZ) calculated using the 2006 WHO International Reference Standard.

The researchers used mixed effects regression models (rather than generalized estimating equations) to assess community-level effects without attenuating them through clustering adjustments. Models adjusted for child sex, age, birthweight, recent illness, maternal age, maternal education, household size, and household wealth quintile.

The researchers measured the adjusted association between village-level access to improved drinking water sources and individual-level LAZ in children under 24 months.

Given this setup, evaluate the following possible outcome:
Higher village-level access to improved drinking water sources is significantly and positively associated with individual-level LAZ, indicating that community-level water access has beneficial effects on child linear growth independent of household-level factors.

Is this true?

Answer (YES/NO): NO